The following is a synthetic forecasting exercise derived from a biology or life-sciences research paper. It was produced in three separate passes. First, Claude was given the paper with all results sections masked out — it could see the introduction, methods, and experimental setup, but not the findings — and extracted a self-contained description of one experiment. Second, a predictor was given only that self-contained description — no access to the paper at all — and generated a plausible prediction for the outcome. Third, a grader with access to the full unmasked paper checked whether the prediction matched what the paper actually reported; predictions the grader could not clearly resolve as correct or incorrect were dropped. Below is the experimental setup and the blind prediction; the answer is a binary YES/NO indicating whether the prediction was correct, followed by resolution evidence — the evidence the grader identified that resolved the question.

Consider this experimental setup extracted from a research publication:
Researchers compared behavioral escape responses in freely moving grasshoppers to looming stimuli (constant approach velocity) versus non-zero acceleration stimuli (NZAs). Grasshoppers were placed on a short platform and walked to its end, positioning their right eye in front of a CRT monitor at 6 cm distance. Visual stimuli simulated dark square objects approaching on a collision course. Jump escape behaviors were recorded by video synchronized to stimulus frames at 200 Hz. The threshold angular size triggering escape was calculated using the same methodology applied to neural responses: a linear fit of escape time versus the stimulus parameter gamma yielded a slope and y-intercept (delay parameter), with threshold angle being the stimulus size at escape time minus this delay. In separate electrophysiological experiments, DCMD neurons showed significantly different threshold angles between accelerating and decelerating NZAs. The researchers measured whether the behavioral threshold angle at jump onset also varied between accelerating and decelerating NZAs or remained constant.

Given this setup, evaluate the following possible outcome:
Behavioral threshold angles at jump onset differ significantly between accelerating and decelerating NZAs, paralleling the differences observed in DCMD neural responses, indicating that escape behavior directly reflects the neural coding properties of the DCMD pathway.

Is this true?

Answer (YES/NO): NO